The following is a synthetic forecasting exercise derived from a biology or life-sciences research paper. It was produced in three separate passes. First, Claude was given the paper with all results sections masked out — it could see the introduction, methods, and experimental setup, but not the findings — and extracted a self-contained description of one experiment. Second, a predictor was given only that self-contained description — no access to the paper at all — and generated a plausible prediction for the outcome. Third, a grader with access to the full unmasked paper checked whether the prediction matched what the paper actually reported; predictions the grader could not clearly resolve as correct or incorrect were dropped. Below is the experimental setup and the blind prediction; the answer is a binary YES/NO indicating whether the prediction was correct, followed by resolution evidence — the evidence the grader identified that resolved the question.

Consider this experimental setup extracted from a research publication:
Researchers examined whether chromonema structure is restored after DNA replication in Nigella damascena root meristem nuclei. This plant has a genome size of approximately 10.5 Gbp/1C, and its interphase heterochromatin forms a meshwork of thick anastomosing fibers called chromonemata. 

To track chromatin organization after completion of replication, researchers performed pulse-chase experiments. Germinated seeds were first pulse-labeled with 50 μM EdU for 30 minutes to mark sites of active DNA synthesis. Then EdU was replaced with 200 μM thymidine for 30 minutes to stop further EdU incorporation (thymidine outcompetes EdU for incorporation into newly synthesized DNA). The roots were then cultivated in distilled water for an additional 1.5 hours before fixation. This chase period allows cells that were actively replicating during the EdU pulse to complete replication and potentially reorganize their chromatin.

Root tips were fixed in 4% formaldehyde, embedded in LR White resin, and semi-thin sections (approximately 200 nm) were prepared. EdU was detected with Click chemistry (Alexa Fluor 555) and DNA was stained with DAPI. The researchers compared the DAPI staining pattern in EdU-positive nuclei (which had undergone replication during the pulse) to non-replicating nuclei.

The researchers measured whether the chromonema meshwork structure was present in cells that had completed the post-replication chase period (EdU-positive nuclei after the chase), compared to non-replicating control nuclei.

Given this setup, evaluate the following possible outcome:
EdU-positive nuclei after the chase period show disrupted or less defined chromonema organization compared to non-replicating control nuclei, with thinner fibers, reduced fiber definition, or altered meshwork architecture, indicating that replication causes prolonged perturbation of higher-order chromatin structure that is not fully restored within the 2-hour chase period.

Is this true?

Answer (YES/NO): NO